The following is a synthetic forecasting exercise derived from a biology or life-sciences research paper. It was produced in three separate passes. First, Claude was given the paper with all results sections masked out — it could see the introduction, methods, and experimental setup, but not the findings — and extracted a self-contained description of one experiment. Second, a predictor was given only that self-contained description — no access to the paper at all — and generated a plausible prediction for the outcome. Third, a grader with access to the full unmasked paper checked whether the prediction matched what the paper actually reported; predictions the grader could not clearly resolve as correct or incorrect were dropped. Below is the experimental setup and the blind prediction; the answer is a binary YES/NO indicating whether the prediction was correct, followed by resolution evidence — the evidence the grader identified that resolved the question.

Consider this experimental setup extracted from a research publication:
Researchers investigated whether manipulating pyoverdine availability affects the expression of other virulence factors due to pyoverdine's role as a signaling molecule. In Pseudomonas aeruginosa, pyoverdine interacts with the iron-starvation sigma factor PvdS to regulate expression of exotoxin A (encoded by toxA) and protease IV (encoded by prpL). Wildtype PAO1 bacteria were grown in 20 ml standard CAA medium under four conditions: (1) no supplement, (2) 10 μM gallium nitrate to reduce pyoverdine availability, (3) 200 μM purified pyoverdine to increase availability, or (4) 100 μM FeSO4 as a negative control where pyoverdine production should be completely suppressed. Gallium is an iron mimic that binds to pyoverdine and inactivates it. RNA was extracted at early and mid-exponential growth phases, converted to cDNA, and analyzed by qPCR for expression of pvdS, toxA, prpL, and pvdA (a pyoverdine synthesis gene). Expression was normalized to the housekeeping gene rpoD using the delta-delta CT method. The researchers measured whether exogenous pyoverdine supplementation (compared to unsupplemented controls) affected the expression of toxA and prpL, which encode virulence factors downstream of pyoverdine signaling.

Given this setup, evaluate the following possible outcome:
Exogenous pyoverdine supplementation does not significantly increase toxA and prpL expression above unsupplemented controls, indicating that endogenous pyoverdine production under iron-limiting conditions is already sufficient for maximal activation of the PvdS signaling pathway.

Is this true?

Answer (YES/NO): YES